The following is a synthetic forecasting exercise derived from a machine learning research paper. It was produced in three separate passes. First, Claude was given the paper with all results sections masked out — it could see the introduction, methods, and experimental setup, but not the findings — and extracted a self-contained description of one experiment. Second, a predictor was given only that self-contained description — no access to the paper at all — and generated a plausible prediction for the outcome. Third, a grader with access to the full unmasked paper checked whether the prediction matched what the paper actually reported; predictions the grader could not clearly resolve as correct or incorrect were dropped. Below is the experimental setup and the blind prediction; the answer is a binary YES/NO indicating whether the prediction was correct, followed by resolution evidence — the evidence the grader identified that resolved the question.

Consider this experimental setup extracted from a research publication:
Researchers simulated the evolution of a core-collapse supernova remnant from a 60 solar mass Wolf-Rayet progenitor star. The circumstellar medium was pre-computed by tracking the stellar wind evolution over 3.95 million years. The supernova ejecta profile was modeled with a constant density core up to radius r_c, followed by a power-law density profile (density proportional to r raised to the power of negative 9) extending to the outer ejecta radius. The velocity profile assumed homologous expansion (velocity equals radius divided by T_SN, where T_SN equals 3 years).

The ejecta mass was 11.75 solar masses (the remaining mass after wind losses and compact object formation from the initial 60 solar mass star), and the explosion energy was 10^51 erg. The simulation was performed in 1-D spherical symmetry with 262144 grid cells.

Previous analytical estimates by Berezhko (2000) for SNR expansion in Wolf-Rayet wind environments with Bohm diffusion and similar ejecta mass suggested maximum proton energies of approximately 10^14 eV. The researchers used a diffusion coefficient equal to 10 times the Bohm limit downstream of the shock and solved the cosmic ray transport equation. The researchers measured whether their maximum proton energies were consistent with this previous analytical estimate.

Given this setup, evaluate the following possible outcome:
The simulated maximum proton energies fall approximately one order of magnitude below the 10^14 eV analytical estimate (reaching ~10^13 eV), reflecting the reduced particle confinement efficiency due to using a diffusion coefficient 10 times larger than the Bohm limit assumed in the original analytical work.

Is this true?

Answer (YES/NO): NO